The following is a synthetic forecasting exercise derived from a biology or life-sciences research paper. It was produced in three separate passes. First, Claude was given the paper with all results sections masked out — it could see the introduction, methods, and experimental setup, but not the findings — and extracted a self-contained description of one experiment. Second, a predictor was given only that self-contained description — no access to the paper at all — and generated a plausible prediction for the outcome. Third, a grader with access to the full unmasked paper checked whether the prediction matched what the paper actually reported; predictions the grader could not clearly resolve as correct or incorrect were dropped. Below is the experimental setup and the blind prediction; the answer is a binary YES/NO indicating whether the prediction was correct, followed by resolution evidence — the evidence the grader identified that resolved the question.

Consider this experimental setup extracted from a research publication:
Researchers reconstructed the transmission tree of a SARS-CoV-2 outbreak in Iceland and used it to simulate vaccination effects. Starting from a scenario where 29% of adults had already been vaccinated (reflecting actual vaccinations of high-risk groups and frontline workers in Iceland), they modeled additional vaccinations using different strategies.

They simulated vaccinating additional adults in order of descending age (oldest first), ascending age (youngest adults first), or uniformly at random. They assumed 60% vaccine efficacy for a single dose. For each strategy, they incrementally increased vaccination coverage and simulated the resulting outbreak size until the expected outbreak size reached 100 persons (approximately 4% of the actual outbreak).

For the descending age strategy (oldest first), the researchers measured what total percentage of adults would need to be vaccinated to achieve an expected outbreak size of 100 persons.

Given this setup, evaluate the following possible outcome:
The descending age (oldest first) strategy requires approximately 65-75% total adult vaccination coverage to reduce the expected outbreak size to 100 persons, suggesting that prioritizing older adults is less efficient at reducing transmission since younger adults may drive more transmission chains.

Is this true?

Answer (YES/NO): NO